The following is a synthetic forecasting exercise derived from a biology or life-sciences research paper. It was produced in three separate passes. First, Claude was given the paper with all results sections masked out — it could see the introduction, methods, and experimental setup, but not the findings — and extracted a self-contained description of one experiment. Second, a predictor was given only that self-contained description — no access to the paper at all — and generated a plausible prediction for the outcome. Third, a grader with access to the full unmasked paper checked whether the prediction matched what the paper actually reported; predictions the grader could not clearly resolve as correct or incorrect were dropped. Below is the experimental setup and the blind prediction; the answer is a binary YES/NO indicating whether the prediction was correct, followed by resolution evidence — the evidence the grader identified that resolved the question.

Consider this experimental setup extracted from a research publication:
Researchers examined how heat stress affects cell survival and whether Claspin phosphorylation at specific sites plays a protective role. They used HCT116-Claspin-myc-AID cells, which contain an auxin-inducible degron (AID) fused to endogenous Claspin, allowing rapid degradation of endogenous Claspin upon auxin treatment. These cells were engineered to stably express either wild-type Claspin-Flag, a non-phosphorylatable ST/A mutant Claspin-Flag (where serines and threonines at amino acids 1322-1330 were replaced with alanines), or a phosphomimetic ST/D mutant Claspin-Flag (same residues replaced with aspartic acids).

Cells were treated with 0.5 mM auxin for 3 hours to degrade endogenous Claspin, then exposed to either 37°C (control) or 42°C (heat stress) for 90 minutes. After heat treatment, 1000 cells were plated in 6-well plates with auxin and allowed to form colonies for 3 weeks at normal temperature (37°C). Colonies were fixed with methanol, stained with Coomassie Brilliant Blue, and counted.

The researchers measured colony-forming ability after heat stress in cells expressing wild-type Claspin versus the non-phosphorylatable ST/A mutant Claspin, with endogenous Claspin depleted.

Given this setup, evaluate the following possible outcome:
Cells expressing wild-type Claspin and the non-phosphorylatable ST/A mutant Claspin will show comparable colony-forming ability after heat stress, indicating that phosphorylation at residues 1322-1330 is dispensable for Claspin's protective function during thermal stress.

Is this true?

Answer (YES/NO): NO